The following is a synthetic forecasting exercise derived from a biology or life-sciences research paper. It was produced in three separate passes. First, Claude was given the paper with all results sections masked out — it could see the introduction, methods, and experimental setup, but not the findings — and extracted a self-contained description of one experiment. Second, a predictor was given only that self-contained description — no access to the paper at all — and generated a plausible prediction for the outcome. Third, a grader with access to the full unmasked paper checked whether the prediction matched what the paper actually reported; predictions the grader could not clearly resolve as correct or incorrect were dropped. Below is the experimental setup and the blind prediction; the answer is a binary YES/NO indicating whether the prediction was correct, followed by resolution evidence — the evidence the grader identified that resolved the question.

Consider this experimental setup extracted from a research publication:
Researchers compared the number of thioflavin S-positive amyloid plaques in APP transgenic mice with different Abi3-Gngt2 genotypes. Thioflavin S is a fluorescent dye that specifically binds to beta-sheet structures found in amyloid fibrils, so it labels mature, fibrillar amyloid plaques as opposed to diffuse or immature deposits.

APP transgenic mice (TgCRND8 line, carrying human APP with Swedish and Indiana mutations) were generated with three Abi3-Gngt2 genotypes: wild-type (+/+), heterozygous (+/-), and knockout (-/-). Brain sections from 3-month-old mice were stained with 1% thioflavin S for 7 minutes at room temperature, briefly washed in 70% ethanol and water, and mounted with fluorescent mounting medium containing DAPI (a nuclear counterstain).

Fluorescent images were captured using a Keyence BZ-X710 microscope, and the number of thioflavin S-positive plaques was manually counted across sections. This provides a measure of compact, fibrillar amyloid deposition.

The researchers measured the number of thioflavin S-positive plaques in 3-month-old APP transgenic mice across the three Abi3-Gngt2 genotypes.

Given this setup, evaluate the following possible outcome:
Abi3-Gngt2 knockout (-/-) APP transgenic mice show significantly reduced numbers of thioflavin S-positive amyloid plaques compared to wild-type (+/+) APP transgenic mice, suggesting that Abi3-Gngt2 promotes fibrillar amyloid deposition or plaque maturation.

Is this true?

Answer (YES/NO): NO